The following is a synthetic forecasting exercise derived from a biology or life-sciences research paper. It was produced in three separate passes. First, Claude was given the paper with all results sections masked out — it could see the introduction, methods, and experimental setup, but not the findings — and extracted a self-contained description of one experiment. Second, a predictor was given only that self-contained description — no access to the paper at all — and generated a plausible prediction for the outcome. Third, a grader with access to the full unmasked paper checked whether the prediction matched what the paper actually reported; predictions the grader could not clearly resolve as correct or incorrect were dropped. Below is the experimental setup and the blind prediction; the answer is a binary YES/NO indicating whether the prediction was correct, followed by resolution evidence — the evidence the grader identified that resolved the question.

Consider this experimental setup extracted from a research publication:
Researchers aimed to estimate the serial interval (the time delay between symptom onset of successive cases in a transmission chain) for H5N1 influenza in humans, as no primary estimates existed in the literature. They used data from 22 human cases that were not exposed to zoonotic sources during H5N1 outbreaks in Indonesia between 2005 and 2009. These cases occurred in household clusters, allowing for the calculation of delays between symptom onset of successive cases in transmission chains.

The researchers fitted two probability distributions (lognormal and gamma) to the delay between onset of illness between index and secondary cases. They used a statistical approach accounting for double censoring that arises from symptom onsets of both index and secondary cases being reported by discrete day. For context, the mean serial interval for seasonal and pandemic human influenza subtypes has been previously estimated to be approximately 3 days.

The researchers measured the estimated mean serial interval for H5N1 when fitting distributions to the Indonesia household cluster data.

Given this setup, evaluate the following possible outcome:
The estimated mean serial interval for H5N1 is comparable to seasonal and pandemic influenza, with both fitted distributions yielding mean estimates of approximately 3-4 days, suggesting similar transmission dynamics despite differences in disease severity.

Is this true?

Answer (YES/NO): NO